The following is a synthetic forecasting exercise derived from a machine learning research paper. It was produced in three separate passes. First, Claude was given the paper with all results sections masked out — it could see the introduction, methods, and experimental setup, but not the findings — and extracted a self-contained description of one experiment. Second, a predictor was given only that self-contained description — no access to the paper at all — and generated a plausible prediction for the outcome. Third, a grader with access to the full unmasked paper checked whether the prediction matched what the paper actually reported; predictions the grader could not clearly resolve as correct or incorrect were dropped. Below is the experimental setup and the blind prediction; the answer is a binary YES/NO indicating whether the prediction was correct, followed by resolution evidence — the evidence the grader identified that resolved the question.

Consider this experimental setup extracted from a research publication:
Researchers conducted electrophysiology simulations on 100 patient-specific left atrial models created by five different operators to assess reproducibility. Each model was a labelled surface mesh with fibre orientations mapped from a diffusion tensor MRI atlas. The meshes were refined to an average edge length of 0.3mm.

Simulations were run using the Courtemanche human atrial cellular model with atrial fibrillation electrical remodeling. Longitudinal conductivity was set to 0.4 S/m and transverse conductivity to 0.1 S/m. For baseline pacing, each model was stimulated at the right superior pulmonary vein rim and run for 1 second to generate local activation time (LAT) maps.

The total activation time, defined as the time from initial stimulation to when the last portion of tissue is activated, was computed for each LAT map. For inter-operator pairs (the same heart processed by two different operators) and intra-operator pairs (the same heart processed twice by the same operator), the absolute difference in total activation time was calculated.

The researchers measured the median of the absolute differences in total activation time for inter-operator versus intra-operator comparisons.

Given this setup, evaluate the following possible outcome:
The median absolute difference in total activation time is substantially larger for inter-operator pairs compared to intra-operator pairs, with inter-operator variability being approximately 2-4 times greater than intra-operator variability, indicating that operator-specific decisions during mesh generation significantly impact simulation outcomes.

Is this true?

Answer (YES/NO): NO